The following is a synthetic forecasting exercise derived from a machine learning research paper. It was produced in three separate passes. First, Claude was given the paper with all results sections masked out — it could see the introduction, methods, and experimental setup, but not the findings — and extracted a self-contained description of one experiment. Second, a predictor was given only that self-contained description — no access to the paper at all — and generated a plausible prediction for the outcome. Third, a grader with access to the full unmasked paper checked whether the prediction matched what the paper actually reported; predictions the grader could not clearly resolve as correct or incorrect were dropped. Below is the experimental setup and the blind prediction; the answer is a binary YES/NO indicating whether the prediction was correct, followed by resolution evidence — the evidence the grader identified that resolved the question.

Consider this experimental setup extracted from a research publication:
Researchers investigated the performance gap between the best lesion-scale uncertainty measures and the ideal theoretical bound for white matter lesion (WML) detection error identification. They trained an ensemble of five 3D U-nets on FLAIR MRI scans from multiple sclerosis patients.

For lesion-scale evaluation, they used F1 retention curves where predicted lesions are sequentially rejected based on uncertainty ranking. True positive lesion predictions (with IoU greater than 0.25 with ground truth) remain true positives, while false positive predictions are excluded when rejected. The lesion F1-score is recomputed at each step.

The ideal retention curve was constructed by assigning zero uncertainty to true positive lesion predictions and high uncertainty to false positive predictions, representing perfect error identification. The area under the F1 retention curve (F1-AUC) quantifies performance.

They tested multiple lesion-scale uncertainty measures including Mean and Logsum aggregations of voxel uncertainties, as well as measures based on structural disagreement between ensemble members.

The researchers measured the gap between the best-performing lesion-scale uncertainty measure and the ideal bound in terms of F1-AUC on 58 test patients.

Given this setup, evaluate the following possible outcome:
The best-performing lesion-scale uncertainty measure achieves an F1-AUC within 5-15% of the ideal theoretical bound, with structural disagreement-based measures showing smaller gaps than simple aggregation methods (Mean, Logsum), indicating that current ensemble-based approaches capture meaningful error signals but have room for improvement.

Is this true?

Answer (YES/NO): NO